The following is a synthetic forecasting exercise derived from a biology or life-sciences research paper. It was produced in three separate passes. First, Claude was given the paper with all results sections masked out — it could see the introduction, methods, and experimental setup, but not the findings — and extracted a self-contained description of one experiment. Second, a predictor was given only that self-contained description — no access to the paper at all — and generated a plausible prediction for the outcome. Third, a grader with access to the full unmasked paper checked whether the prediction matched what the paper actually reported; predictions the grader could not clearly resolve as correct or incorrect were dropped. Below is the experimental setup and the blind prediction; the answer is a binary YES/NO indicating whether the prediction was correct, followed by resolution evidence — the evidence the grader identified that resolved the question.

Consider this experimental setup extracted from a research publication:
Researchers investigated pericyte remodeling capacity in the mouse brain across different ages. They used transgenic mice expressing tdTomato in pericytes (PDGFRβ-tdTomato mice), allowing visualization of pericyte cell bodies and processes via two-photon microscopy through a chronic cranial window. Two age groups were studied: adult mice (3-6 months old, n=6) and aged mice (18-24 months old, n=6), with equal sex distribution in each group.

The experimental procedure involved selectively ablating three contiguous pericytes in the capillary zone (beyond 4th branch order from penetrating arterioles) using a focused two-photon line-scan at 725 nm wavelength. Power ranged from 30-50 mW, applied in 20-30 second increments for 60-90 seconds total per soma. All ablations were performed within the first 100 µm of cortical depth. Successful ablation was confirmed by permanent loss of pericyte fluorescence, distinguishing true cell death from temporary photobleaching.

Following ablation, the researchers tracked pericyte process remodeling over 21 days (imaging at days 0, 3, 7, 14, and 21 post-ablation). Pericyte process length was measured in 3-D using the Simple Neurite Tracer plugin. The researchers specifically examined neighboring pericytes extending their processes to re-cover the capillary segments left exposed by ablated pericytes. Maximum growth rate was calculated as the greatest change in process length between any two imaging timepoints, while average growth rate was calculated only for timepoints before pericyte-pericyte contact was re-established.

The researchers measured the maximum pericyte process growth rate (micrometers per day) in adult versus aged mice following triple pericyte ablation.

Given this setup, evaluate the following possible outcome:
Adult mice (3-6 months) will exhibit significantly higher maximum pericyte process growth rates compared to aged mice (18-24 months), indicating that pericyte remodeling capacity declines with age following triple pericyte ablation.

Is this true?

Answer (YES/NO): YES